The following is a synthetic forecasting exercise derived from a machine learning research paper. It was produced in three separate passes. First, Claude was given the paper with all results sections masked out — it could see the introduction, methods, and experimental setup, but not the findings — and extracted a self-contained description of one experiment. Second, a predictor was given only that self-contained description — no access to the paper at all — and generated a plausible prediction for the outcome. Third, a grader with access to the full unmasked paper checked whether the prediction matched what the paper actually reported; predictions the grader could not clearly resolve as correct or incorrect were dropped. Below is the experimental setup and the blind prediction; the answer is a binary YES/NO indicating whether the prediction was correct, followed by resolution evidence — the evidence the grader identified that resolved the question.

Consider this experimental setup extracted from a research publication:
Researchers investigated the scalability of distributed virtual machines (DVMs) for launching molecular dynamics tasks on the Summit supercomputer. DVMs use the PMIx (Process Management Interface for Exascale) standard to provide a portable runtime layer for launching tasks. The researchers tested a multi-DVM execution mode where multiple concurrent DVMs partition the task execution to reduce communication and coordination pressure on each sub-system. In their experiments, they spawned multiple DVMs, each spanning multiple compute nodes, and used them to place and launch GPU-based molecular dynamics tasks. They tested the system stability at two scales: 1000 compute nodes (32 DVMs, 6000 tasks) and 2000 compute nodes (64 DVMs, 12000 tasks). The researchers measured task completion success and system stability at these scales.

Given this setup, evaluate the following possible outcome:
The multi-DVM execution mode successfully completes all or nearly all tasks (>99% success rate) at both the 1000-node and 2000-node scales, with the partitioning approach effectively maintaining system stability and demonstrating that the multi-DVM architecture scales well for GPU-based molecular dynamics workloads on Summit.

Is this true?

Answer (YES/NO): NO